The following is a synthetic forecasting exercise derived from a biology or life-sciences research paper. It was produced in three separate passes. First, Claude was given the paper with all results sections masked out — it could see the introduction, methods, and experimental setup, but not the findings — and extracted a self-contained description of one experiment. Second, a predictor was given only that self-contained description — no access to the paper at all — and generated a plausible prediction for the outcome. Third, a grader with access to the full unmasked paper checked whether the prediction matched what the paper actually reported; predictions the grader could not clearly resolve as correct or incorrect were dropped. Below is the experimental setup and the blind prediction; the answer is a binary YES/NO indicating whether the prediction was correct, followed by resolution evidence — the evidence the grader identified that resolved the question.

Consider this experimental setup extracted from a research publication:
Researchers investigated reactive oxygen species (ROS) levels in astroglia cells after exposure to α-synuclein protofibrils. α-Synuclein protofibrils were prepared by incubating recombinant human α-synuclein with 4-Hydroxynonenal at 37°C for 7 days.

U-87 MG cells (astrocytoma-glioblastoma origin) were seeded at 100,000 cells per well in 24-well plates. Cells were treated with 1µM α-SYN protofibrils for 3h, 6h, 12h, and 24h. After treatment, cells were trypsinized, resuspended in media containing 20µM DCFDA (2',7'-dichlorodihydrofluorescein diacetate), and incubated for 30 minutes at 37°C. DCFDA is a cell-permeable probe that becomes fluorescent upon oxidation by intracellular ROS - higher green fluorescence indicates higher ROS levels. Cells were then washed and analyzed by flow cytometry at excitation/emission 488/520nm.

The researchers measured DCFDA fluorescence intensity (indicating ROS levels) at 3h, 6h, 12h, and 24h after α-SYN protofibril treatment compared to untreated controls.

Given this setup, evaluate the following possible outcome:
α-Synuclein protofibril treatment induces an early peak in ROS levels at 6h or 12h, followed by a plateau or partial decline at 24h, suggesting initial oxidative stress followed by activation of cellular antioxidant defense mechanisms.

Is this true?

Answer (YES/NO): NO